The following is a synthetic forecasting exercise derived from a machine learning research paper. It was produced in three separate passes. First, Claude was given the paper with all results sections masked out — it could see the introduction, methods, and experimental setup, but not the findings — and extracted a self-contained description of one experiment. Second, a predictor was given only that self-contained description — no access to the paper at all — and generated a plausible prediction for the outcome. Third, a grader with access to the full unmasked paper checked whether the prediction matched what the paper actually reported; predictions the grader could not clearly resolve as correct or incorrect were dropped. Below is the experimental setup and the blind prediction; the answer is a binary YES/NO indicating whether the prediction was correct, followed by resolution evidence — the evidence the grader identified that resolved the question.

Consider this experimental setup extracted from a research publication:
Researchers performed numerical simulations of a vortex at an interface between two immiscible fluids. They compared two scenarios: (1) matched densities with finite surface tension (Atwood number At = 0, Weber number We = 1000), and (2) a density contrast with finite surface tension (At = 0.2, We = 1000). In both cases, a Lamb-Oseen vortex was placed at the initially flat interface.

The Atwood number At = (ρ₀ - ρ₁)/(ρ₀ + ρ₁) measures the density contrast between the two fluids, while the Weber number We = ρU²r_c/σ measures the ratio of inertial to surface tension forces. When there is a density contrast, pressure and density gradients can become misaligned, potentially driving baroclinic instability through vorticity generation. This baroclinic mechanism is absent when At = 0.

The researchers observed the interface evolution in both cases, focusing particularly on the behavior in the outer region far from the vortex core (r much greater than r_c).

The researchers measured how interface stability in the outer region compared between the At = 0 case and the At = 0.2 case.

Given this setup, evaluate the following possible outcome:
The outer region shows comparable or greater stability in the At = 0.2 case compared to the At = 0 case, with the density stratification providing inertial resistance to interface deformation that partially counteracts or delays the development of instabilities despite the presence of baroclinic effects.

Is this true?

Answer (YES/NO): NO